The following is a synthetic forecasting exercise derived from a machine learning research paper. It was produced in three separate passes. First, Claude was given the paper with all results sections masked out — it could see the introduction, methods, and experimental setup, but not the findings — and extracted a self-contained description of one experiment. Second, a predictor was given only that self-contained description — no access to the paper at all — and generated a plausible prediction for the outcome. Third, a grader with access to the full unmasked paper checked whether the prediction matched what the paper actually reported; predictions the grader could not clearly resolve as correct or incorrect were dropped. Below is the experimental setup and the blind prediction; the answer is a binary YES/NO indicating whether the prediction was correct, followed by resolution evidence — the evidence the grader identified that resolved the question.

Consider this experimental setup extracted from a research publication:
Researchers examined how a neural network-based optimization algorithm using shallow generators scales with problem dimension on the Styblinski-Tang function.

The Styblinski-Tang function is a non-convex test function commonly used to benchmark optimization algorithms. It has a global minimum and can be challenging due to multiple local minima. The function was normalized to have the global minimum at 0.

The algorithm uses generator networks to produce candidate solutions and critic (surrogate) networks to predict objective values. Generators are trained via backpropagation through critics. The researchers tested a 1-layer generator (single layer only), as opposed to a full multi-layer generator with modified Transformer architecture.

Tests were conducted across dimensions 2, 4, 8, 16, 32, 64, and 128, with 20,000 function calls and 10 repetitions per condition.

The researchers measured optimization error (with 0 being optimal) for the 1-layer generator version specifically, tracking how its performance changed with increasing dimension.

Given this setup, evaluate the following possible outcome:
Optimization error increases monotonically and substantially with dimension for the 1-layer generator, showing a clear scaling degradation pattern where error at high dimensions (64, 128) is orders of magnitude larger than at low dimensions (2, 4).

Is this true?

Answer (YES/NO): NO